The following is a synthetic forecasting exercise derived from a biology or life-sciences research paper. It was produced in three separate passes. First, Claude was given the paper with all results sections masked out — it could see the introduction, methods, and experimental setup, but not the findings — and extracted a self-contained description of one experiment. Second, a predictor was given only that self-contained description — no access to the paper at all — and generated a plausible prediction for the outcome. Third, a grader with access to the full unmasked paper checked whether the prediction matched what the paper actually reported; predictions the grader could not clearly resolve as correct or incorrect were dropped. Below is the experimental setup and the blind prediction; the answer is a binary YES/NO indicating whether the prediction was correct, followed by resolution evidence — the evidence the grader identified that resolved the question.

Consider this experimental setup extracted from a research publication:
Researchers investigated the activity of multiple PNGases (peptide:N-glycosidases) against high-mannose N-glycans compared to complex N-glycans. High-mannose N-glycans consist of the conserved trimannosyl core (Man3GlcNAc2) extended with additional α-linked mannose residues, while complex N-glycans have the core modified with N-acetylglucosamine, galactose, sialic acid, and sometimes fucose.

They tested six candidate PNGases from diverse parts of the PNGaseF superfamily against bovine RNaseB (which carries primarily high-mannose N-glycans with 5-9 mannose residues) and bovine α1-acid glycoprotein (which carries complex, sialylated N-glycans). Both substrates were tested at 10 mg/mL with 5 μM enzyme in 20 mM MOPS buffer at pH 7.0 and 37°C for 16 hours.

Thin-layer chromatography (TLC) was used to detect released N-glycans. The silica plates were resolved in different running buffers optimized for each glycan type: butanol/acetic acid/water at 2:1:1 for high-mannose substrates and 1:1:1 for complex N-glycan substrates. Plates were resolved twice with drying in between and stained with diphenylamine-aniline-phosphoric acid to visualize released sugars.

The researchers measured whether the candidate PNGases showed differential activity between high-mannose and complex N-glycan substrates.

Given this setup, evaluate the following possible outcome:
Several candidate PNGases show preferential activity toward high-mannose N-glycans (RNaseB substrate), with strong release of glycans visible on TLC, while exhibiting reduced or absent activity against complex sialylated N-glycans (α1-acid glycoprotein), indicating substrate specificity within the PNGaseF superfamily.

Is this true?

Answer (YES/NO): YES